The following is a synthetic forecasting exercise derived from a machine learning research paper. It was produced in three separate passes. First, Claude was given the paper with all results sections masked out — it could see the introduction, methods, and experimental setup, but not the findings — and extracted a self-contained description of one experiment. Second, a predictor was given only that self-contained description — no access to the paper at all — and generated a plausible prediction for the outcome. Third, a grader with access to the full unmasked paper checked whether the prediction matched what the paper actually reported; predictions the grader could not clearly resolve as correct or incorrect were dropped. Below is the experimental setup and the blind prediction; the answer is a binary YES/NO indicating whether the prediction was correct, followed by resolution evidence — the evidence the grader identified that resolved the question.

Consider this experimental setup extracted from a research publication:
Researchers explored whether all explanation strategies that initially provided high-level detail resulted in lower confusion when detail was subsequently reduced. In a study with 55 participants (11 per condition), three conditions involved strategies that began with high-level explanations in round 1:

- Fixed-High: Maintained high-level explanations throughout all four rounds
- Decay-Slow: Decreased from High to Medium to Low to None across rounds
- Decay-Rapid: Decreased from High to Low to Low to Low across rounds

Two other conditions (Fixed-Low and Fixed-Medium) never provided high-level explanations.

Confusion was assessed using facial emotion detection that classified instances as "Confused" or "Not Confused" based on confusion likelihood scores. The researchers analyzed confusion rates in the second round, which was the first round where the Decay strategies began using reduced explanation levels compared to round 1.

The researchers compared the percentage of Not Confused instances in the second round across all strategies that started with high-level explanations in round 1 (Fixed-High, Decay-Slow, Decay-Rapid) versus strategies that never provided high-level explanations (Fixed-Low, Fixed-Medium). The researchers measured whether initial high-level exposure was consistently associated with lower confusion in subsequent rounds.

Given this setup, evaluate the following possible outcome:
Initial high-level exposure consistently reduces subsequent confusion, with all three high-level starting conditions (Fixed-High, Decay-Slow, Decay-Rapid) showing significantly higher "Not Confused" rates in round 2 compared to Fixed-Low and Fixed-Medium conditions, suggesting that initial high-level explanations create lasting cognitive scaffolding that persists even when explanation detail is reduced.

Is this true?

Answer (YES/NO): YES